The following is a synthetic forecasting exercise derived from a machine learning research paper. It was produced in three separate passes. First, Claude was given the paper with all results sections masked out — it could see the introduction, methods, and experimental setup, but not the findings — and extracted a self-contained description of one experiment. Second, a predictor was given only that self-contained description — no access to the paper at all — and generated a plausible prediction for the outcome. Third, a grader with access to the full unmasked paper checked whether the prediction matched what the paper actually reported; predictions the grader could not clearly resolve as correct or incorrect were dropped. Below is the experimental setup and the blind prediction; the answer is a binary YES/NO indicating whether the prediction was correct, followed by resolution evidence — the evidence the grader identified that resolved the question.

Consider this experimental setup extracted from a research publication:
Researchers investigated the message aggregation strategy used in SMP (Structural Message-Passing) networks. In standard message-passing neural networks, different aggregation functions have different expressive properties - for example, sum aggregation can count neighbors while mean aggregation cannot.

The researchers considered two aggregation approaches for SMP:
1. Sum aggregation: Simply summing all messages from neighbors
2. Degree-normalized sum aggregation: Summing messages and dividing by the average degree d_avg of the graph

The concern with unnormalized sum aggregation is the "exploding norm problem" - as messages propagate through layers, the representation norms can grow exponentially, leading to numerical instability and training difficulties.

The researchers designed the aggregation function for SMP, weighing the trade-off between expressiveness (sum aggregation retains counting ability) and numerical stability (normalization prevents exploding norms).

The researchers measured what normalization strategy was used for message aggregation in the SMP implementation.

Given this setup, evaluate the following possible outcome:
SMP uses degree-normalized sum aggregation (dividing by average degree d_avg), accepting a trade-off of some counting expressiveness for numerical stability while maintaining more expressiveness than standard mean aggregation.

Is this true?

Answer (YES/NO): YES